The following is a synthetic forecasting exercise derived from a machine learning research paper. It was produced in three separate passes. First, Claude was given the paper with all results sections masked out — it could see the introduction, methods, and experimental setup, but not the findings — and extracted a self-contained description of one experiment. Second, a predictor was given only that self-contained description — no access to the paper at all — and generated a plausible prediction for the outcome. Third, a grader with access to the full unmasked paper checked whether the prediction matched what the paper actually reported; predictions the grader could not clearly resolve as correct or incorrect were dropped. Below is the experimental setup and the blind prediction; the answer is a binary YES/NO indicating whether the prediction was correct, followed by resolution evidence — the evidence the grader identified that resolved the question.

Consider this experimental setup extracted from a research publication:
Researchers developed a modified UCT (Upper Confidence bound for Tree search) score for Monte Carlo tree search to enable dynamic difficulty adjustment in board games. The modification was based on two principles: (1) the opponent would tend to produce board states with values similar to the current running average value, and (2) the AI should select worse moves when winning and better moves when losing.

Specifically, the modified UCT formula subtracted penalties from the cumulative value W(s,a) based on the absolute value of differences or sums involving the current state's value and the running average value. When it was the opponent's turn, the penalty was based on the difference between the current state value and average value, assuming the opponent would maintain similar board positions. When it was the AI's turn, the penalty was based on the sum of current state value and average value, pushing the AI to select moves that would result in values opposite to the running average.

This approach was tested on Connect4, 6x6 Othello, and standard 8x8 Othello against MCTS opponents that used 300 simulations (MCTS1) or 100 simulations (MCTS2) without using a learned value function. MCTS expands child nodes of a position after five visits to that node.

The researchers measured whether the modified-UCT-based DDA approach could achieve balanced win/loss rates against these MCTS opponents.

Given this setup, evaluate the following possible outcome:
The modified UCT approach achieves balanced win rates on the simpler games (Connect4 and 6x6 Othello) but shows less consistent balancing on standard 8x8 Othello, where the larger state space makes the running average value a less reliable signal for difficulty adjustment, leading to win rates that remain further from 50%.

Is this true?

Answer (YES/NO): NO